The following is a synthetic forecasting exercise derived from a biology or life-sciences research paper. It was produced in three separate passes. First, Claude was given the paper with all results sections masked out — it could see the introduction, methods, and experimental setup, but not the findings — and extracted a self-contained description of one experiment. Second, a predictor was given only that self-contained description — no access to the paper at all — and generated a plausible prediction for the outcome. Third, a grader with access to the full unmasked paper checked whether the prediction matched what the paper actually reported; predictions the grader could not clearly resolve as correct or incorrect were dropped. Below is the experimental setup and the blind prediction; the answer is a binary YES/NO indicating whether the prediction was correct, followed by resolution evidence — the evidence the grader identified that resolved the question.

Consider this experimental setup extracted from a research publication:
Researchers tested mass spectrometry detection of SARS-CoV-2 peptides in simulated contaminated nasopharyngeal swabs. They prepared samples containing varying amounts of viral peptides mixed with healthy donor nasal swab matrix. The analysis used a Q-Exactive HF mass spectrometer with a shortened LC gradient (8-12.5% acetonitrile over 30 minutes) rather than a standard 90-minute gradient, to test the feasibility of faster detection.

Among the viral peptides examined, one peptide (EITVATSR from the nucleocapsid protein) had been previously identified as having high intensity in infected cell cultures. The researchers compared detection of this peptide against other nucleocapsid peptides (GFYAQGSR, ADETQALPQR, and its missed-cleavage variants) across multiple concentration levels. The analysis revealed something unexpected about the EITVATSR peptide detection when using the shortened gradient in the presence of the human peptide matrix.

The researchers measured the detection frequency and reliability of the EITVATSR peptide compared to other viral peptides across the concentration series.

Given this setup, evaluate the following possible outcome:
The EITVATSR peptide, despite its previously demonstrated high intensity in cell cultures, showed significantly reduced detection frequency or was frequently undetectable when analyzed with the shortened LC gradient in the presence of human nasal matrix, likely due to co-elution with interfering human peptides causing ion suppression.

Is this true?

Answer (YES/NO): YES